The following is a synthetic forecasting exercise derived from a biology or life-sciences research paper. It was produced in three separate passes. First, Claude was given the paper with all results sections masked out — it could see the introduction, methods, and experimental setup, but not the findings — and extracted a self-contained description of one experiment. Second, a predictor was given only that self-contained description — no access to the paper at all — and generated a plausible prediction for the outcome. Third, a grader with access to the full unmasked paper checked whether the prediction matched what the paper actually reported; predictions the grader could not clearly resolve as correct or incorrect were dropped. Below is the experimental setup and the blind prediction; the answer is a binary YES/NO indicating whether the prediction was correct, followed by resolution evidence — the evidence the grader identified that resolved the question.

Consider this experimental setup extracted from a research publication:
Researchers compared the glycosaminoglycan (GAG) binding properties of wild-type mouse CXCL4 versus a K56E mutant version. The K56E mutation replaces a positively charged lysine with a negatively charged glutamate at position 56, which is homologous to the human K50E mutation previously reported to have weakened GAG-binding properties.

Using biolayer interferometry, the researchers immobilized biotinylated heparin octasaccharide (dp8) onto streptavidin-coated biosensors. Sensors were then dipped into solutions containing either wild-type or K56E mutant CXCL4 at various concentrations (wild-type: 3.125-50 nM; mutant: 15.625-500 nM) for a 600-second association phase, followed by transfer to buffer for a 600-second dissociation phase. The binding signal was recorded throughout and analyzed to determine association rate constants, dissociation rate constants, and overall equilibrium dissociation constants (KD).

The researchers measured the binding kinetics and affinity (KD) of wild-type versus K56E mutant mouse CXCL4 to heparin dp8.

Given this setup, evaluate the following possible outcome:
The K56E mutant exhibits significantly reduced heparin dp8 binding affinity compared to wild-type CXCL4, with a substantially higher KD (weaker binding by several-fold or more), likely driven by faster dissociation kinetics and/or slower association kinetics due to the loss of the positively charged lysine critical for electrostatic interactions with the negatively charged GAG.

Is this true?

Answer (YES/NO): YES